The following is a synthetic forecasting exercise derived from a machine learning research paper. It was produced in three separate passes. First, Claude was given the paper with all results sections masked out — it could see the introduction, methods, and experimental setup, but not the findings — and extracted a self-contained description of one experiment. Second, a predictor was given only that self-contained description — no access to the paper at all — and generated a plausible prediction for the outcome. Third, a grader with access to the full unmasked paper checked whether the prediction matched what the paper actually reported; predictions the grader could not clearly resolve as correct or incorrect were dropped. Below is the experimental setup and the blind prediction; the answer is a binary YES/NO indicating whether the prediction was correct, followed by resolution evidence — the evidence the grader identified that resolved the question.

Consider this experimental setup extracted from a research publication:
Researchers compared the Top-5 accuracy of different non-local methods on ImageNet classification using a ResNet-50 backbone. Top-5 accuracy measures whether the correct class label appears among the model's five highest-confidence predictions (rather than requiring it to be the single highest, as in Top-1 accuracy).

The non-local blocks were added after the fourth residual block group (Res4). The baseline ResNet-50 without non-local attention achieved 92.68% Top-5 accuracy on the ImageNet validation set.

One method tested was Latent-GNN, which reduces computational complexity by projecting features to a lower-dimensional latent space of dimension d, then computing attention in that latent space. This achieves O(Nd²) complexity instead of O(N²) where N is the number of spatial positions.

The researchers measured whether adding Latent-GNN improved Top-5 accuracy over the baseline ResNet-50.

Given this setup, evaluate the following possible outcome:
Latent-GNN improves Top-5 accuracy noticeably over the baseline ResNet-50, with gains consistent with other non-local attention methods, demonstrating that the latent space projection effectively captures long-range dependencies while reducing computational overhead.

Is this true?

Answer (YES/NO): NO